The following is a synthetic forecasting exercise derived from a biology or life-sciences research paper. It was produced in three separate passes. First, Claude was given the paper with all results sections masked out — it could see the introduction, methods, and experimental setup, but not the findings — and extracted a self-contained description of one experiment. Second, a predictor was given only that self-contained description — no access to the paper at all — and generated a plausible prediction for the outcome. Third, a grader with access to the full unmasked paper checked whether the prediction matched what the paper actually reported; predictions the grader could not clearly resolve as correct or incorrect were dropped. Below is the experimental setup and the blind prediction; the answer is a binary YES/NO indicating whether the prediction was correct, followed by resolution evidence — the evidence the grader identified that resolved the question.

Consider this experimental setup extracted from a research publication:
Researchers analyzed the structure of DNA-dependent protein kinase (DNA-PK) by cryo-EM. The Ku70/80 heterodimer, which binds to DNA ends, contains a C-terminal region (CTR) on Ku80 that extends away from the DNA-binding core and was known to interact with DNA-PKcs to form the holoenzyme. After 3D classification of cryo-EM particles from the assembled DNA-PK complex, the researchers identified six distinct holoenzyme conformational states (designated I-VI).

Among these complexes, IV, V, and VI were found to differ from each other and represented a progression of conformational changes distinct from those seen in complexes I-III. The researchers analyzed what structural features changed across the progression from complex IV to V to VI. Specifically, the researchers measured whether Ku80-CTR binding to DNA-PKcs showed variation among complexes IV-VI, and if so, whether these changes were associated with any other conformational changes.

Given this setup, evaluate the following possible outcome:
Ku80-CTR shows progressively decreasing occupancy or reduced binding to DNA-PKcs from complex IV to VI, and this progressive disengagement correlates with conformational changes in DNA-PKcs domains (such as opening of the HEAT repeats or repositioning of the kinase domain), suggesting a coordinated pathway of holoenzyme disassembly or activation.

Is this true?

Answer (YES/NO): NO